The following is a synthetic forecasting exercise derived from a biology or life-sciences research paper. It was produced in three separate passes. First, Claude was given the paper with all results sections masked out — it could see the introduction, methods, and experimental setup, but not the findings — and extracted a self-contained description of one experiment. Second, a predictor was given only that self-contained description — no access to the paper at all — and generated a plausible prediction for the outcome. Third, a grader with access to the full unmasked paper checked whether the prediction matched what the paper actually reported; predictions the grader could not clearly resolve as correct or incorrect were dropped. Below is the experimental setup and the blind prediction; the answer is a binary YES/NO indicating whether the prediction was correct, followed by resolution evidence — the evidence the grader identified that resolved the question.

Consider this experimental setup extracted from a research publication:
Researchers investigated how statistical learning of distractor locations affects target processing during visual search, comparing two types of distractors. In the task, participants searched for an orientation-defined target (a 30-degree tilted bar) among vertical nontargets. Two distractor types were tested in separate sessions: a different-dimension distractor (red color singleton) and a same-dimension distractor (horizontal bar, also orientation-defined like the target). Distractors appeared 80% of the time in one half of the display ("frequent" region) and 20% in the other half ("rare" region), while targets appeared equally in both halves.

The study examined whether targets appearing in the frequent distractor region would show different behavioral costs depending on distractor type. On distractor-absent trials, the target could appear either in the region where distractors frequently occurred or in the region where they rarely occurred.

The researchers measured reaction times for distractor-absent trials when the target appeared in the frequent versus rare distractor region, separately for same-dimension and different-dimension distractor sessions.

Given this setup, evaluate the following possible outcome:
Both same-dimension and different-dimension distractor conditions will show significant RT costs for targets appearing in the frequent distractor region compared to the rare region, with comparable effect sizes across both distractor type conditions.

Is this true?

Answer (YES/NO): NO